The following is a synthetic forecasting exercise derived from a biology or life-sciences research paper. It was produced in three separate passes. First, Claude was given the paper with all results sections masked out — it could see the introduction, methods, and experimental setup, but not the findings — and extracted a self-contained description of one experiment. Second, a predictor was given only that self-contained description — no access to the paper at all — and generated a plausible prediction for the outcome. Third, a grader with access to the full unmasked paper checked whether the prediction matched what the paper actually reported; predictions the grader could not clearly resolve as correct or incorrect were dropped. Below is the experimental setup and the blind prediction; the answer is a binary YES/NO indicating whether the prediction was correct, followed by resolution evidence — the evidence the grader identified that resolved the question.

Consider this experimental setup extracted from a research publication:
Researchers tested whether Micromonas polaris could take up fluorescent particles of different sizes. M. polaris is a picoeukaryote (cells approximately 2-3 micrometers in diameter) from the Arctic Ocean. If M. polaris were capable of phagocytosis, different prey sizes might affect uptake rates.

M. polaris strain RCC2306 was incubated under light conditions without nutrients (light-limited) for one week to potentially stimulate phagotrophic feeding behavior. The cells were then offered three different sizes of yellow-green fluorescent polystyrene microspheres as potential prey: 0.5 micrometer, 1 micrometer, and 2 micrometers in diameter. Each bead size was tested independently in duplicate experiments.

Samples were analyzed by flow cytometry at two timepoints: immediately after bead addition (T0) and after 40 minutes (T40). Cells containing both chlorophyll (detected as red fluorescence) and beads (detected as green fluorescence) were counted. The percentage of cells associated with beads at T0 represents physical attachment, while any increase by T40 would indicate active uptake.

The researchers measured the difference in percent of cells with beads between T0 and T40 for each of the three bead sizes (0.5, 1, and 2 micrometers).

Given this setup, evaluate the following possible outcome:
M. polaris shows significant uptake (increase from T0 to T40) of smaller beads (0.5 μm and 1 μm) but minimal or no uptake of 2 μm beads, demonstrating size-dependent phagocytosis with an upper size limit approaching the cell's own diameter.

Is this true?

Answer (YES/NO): NO